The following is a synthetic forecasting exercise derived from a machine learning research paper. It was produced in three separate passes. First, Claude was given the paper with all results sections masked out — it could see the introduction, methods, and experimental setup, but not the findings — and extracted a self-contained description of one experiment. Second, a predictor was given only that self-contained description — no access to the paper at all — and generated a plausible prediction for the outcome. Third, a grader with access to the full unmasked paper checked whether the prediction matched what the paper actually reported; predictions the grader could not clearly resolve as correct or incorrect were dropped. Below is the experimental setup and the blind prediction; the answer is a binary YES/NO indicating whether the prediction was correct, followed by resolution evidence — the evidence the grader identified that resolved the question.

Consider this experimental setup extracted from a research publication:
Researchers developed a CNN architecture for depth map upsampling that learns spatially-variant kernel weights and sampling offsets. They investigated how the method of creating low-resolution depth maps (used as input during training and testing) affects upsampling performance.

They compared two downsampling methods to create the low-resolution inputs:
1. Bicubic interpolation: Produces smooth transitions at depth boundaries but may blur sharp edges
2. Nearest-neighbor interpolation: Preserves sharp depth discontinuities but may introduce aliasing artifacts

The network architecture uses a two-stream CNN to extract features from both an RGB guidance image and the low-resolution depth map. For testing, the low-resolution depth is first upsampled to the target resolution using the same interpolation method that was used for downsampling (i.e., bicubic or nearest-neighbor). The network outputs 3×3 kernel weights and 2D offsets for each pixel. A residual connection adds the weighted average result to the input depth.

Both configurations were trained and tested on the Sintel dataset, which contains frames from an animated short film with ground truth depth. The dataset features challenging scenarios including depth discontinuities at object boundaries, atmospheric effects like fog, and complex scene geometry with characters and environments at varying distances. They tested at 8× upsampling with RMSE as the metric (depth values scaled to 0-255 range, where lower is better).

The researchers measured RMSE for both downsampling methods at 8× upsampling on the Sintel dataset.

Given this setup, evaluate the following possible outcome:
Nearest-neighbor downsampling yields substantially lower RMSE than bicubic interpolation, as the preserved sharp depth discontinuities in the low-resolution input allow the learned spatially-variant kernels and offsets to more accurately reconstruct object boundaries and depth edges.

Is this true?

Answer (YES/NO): NO